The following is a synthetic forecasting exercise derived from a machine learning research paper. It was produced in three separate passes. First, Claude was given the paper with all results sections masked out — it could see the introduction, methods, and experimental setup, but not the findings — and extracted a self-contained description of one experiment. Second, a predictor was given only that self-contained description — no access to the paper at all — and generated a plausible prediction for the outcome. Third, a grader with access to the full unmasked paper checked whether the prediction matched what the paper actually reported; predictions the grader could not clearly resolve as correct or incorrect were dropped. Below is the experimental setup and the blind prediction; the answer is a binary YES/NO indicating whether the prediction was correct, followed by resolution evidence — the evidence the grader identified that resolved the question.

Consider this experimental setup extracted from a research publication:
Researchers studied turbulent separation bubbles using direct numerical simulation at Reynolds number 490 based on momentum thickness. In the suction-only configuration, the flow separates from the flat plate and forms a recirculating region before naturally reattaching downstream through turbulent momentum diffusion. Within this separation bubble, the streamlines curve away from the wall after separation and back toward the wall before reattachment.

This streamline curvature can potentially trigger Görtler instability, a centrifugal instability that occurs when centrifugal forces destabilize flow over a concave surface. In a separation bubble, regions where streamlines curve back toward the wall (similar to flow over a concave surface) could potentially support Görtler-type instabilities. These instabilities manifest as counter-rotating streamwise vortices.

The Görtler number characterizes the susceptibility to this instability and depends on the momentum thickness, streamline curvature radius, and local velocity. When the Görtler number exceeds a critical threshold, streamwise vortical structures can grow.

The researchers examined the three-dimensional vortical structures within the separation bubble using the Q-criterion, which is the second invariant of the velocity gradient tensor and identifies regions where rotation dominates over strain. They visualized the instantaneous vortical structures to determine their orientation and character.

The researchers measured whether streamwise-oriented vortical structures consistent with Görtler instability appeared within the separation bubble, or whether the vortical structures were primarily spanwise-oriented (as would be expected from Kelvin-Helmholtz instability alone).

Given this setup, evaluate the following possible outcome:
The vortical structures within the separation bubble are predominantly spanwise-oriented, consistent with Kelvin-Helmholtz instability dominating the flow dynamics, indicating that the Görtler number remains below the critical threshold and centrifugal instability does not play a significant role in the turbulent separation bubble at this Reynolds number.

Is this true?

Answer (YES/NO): NO